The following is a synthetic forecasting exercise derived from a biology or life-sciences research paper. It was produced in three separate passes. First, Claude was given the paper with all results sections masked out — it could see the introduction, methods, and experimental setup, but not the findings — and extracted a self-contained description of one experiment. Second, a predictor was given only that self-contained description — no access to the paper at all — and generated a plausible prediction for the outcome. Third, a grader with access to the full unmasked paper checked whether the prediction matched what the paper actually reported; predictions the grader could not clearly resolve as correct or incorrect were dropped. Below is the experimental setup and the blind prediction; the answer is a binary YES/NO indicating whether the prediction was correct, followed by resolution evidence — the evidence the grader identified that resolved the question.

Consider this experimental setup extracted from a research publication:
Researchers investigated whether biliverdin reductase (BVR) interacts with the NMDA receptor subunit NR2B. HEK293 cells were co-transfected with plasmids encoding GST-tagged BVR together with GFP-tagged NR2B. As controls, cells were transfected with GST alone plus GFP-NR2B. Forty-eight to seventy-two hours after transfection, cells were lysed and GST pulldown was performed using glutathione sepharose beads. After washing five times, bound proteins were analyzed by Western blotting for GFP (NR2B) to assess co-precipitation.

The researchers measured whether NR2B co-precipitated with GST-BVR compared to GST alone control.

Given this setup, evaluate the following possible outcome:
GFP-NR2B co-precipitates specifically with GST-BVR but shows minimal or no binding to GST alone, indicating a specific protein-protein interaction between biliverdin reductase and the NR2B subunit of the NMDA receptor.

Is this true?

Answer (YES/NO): NO